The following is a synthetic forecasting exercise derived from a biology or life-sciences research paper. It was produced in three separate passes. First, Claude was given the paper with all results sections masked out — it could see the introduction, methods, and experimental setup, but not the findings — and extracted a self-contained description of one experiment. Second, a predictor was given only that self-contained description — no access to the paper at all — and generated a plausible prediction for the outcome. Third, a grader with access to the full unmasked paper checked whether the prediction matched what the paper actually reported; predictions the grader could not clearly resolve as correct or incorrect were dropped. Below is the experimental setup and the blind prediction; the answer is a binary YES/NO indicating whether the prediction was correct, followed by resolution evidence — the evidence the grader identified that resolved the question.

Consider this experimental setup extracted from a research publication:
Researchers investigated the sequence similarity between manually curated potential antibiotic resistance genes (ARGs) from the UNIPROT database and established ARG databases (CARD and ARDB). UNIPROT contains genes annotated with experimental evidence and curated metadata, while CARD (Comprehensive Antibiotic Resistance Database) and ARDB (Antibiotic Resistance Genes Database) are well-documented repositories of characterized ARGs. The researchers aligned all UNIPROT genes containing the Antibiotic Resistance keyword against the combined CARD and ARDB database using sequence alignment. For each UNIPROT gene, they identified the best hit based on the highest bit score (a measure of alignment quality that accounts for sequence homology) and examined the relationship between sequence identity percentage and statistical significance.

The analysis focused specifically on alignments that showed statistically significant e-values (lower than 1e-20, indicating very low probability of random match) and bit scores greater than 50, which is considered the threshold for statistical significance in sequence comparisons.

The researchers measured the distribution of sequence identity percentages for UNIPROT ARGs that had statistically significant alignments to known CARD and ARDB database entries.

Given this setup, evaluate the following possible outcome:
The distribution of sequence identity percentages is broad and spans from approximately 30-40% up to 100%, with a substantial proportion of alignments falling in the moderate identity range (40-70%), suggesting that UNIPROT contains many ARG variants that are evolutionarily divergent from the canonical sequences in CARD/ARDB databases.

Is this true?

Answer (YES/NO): NO